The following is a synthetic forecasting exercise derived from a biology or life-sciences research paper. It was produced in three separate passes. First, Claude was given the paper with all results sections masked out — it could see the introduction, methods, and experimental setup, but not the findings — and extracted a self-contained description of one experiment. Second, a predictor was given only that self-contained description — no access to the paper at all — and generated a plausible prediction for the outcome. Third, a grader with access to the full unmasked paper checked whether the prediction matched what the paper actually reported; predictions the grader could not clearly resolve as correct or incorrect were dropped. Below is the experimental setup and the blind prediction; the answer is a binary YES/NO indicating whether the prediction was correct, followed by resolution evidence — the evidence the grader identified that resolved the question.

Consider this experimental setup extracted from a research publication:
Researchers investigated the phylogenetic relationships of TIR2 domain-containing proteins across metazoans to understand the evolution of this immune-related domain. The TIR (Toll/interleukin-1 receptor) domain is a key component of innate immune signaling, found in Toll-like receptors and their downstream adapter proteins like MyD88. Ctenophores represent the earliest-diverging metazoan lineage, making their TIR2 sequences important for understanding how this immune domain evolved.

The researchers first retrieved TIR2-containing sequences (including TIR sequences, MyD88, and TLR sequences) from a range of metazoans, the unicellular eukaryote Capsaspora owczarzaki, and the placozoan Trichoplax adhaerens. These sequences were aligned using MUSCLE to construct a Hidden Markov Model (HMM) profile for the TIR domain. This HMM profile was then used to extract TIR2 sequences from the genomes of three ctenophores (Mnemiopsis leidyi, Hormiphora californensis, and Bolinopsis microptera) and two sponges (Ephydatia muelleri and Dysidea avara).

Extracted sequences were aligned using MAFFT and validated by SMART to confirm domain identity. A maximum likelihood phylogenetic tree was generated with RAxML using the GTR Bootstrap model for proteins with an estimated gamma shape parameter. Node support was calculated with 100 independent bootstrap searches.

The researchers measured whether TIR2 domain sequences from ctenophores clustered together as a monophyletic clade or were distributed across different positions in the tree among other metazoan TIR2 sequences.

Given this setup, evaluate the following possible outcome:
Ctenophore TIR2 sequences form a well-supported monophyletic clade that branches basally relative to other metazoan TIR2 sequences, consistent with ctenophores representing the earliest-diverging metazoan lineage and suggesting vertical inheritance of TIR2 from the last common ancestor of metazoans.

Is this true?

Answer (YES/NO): NO